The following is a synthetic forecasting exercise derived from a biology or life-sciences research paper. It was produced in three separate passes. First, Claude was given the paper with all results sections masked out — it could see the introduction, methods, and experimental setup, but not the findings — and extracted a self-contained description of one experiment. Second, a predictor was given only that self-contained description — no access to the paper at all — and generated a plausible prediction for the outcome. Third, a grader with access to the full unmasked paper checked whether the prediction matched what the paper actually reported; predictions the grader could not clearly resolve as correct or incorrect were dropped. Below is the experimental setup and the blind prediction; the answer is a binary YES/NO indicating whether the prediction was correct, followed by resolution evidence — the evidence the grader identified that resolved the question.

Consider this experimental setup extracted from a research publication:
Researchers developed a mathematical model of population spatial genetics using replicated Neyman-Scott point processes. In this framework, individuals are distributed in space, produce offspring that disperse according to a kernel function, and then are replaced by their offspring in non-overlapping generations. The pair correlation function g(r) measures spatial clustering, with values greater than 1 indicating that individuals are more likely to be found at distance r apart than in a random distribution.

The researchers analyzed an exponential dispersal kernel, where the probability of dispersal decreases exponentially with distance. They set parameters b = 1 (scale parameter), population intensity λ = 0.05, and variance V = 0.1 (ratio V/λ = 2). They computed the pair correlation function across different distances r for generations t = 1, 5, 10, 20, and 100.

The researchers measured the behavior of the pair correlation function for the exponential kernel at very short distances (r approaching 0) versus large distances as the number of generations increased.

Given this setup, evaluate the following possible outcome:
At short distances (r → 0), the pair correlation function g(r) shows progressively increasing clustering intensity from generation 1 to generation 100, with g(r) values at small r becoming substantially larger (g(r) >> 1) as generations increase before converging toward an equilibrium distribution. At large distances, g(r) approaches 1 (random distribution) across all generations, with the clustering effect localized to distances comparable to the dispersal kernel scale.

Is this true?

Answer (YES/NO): NO